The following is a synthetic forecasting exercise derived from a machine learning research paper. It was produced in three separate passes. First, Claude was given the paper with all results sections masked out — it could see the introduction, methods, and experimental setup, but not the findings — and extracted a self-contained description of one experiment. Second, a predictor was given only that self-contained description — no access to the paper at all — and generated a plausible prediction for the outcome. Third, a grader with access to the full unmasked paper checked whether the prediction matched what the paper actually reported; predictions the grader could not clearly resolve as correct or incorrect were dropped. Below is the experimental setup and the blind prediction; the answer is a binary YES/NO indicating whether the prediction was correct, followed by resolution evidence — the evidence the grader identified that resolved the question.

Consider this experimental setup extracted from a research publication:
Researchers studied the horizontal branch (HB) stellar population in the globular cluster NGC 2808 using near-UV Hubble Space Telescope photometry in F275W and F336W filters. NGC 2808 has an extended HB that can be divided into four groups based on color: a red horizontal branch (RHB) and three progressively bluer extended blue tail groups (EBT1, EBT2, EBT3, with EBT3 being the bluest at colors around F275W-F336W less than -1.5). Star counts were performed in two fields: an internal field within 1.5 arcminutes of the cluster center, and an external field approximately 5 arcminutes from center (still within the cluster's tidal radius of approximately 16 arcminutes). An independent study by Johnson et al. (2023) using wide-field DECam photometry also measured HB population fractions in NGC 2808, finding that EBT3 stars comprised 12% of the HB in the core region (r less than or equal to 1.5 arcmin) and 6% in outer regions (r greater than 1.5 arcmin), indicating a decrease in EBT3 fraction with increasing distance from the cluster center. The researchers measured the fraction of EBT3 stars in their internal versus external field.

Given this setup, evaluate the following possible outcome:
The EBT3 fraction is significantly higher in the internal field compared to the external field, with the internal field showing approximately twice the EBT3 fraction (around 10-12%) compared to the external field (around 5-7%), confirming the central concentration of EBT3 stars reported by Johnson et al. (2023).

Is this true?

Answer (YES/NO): NO